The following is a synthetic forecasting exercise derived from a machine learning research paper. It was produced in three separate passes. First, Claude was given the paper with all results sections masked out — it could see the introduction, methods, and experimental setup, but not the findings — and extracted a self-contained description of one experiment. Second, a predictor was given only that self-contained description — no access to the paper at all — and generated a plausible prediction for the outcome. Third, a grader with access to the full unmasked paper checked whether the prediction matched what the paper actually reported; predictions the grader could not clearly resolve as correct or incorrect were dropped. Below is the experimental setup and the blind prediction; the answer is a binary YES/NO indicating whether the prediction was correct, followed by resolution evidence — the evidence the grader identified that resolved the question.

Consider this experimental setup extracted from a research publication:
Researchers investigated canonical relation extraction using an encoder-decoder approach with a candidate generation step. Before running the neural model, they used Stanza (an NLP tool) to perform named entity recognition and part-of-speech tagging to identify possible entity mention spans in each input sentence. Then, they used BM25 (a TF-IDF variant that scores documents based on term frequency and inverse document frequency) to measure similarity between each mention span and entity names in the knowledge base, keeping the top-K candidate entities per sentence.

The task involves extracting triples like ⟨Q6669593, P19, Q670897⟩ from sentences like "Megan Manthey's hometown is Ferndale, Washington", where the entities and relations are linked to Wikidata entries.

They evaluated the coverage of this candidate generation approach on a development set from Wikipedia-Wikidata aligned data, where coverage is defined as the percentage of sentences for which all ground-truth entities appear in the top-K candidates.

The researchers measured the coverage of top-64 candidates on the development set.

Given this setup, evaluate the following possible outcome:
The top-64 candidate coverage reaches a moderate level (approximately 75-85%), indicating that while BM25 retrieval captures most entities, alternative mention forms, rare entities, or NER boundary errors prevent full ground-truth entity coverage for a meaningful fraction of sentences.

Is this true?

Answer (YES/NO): NO